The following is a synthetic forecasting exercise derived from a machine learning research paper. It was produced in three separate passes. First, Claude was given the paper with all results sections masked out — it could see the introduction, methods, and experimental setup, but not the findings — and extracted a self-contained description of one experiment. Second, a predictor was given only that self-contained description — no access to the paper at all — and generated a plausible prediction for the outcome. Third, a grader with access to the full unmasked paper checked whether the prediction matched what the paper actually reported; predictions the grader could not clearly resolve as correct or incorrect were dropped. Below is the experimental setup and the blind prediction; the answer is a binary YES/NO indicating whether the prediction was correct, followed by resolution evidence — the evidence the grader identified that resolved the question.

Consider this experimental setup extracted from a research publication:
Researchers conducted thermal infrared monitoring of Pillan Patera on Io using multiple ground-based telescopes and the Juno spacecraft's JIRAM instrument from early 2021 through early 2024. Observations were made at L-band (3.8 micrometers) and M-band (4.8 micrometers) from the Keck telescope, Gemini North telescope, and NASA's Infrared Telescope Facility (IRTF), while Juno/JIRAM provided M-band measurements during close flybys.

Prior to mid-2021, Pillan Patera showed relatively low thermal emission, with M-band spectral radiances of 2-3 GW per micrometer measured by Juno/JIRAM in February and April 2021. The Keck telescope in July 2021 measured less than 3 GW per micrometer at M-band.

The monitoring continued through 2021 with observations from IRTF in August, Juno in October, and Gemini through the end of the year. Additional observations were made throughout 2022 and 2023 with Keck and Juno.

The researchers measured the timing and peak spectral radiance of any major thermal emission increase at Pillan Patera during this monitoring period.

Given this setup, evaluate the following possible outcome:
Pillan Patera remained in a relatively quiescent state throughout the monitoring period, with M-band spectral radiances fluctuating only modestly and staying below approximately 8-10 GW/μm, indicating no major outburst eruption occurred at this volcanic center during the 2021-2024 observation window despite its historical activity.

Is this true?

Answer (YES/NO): NO